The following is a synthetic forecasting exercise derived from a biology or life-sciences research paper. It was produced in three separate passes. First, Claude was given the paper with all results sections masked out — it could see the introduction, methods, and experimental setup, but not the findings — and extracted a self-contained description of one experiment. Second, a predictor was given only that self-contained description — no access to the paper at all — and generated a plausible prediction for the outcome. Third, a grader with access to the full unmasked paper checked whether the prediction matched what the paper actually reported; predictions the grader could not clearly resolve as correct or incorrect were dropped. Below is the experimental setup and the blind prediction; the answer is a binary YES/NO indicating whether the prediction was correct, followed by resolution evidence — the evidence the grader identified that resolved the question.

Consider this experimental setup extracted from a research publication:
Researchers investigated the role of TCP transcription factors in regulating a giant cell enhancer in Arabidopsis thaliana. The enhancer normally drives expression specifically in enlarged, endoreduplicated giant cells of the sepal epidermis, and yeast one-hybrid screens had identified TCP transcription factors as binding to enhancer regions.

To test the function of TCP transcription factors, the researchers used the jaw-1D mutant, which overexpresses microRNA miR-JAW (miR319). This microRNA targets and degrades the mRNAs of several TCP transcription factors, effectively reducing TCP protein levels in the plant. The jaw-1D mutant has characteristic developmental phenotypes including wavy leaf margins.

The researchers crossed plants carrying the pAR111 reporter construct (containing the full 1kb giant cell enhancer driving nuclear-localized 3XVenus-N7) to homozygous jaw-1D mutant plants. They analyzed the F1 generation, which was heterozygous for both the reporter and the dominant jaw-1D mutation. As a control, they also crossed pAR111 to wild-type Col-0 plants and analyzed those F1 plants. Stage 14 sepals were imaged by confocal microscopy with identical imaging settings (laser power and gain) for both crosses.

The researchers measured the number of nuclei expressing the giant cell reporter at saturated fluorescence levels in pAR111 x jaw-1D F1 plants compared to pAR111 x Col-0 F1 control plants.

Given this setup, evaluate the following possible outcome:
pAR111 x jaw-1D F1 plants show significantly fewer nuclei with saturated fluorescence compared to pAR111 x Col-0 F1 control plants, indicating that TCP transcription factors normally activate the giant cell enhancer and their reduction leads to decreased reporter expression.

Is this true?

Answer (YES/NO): YES